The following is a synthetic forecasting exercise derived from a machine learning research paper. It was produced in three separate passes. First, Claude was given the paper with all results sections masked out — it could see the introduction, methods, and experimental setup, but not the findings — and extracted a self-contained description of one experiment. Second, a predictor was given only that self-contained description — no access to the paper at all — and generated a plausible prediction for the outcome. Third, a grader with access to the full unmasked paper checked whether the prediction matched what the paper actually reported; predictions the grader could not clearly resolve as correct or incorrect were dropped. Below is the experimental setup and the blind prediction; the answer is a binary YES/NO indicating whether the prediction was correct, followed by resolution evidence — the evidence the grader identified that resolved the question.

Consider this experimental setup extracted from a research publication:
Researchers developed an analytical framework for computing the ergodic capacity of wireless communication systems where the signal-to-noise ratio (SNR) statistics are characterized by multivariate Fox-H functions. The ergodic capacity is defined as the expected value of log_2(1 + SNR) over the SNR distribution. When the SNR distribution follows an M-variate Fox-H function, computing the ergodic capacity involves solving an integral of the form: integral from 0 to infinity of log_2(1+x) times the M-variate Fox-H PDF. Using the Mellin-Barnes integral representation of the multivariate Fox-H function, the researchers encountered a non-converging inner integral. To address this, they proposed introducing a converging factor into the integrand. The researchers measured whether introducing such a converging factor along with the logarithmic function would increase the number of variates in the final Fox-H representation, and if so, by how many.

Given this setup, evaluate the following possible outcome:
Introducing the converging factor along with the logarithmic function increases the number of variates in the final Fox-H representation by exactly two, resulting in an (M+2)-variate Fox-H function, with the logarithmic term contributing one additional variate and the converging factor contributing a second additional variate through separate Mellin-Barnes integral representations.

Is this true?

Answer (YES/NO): YES